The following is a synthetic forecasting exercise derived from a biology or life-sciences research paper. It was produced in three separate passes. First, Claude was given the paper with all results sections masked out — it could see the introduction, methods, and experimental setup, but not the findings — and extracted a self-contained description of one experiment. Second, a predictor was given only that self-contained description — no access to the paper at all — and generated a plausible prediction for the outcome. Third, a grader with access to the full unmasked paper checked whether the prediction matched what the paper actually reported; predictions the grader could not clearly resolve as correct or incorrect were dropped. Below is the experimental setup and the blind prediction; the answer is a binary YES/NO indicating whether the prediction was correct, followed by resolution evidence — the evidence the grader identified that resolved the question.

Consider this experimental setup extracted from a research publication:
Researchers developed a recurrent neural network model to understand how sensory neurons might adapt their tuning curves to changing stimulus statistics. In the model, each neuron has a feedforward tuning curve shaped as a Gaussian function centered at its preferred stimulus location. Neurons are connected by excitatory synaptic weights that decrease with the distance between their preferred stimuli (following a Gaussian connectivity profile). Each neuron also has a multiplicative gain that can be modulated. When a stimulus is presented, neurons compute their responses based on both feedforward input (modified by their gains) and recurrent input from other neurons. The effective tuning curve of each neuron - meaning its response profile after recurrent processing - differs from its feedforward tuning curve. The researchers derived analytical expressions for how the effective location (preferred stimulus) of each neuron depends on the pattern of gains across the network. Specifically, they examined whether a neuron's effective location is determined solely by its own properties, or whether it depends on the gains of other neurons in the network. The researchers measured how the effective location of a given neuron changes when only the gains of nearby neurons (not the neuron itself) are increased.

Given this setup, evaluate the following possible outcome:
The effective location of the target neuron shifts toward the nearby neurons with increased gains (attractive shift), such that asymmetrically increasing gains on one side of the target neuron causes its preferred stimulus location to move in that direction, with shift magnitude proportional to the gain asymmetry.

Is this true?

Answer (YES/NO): YES